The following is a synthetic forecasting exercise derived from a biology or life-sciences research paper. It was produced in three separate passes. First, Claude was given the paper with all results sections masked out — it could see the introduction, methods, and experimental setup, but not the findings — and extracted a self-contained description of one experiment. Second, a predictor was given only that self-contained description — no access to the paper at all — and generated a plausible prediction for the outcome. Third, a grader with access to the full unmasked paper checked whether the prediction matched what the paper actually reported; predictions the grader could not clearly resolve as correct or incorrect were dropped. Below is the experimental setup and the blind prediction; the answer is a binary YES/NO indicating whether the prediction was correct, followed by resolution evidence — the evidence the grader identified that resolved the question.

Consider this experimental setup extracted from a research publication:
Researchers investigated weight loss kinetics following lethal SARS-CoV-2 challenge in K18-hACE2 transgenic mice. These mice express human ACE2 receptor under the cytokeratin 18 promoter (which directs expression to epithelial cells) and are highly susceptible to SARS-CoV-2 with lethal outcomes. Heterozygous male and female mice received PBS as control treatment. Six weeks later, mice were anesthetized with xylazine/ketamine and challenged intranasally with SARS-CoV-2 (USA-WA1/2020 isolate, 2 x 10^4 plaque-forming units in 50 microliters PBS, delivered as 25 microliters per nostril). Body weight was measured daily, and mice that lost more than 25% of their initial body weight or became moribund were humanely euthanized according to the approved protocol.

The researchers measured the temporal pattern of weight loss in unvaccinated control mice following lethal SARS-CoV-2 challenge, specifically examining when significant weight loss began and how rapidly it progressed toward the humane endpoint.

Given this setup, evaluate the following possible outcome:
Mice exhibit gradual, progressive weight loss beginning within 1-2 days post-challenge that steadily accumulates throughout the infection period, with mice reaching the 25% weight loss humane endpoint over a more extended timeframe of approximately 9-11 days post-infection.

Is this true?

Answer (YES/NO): NO